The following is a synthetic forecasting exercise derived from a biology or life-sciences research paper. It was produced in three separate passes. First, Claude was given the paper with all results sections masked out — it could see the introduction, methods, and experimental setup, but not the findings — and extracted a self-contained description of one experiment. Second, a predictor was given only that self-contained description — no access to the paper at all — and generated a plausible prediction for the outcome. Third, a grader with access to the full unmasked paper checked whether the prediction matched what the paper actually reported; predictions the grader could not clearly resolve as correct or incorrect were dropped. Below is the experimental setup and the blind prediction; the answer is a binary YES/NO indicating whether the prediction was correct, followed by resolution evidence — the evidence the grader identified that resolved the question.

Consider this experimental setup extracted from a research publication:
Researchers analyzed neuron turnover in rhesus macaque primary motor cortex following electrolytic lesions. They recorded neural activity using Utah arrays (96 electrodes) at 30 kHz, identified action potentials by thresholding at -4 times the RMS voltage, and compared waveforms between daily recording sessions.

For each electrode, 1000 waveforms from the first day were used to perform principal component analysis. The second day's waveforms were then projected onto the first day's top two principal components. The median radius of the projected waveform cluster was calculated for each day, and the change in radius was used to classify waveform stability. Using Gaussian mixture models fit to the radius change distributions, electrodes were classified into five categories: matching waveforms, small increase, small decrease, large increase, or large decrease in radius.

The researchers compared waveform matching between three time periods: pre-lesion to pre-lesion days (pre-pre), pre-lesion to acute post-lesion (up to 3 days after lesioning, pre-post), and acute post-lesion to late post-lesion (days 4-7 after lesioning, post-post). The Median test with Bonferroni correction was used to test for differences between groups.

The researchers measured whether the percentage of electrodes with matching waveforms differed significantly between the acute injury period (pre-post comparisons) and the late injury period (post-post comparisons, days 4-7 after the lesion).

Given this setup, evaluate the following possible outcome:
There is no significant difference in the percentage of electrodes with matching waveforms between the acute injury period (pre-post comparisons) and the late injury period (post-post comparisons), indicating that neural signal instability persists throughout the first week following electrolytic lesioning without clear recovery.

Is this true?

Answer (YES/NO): NO